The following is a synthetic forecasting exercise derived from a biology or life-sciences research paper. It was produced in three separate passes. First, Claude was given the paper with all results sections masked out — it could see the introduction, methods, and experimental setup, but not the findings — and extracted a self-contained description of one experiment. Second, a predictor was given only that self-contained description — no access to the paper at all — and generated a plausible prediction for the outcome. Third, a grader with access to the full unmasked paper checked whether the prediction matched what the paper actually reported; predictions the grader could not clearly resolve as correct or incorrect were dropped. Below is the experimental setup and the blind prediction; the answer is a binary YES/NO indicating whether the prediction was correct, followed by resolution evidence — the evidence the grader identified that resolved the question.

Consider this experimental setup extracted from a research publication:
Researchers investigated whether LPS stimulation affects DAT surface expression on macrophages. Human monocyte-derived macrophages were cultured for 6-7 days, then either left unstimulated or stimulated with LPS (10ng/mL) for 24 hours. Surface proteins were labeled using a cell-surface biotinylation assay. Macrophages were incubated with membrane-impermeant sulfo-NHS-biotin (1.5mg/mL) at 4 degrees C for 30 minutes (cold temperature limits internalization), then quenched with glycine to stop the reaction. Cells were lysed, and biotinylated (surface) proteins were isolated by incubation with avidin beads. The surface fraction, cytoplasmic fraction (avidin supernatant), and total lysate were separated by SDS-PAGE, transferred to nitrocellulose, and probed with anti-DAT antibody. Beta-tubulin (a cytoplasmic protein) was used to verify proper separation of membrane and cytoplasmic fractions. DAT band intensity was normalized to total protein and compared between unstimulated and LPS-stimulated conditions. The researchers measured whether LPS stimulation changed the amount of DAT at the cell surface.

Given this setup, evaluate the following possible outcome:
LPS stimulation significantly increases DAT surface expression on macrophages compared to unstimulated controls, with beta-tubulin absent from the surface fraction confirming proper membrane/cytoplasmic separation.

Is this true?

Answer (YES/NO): NO